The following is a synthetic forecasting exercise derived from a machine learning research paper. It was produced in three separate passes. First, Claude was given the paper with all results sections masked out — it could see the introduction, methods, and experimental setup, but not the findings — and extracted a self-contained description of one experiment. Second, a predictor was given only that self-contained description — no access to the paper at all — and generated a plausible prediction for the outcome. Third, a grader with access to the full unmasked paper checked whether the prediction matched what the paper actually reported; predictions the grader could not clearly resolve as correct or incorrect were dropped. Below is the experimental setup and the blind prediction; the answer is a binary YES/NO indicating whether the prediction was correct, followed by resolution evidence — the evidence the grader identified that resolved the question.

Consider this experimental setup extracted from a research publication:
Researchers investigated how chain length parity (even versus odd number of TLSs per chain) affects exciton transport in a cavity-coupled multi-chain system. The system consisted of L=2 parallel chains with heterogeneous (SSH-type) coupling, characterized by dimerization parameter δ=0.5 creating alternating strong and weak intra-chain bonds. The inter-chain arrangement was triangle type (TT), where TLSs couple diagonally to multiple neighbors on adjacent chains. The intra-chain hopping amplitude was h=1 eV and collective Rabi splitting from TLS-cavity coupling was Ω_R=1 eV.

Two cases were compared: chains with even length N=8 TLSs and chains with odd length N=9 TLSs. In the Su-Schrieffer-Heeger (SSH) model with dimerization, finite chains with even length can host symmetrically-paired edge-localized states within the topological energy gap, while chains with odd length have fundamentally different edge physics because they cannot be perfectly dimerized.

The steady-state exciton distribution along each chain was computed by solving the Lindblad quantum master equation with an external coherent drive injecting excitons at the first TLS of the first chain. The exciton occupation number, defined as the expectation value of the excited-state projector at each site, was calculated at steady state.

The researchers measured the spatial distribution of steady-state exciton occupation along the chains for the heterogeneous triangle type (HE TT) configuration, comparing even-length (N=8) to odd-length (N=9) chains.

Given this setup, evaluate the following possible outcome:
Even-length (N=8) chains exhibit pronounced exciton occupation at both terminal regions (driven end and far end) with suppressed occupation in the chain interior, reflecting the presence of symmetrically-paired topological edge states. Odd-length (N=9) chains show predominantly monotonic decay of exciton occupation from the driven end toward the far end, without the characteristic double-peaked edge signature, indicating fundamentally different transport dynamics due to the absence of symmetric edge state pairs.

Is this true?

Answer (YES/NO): NO